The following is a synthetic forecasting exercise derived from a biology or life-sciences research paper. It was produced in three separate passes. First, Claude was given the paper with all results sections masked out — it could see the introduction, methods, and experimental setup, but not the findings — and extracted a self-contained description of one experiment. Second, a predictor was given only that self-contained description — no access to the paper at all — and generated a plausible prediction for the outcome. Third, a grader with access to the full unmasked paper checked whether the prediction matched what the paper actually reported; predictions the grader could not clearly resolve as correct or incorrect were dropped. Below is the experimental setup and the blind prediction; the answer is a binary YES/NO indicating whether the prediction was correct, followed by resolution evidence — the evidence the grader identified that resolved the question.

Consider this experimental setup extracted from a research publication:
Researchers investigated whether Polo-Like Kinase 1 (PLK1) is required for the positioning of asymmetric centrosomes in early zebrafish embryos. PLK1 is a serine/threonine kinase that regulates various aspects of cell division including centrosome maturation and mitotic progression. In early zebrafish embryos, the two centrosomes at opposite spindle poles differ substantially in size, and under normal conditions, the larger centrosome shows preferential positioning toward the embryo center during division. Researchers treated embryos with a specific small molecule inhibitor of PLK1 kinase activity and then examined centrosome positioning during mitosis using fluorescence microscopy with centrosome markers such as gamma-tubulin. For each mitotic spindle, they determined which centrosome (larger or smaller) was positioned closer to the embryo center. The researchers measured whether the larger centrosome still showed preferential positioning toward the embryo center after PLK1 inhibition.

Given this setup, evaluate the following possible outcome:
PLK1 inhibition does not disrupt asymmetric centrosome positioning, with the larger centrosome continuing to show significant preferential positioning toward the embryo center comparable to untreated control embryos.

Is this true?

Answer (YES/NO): NO